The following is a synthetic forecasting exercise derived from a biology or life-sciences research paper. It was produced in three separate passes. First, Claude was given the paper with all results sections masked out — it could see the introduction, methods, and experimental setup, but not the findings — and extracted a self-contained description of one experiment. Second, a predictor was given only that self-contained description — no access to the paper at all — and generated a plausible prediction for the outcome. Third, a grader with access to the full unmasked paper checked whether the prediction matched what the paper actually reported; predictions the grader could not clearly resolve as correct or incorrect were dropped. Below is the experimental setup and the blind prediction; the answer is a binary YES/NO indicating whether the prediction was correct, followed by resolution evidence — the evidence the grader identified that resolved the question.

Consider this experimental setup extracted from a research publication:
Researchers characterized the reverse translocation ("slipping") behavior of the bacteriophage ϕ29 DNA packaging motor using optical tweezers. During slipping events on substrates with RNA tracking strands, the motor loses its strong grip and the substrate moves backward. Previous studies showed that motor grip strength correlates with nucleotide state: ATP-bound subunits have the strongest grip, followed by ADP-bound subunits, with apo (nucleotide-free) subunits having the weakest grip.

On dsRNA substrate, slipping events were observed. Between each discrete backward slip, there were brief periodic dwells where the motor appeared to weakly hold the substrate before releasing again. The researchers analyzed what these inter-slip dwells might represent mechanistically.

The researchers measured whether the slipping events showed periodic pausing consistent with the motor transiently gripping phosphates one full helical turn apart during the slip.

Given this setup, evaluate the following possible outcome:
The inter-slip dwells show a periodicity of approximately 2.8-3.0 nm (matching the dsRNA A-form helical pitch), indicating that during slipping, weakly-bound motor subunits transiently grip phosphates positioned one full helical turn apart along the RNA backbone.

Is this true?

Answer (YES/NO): YES